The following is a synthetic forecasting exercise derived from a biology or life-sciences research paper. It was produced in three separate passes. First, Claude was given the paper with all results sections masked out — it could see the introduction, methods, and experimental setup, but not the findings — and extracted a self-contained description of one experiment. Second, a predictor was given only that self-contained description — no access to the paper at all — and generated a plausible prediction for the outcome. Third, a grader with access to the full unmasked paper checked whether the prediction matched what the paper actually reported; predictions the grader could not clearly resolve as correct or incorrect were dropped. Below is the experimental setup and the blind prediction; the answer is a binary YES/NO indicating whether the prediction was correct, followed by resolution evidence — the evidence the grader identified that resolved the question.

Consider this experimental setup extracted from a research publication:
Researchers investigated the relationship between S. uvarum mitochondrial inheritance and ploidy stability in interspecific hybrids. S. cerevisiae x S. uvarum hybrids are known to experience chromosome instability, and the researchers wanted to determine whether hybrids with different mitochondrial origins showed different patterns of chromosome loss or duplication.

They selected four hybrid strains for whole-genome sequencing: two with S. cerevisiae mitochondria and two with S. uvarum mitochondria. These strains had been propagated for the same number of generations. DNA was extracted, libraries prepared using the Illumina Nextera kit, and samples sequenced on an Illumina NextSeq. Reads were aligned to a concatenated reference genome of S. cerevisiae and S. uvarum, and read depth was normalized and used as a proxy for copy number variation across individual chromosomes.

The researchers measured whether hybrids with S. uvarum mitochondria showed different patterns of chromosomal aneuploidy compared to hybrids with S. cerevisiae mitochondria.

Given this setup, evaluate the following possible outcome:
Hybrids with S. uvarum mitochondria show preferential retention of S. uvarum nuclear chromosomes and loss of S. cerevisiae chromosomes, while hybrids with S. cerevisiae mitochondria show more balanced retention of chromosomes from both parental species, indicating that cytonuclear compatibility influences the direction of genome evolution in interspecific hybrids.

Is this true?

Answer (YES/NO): NO